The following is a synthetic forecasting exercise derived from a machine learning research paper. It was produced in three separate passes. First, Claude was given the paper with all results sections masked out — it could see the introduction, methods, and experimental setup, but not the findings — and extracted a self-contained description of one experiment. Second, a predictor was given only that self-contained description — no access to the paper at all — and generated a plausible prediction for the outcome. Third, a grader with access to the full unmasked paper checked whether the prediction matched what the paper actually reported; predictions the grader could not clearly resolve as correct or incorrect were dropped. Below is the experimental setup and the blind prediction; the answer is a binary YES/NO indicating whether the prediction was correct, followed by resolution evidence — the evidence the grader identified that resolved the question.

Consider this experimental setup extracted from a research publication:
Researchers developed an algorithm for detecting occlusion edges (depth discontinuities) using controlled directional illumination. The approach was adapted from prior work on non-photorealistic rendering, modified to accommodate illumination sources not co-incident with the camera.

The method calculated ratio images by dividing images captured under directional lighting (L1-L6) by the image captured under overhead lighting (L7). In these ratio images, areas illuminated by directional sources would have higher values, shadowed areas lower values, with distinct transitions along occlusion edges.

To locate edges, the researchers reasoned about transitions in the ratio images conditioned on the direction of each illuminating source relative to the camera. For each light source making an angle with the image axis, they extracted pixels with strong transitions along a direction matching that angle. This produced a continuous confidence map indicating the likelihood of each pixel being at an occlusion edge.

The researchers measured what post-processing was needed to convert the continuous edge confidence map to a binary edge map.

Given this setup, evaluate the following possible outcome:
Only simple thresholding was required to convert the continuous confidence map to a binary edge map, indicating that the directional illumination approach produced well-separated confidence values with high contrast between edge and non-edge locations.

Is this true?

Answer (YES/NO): NO